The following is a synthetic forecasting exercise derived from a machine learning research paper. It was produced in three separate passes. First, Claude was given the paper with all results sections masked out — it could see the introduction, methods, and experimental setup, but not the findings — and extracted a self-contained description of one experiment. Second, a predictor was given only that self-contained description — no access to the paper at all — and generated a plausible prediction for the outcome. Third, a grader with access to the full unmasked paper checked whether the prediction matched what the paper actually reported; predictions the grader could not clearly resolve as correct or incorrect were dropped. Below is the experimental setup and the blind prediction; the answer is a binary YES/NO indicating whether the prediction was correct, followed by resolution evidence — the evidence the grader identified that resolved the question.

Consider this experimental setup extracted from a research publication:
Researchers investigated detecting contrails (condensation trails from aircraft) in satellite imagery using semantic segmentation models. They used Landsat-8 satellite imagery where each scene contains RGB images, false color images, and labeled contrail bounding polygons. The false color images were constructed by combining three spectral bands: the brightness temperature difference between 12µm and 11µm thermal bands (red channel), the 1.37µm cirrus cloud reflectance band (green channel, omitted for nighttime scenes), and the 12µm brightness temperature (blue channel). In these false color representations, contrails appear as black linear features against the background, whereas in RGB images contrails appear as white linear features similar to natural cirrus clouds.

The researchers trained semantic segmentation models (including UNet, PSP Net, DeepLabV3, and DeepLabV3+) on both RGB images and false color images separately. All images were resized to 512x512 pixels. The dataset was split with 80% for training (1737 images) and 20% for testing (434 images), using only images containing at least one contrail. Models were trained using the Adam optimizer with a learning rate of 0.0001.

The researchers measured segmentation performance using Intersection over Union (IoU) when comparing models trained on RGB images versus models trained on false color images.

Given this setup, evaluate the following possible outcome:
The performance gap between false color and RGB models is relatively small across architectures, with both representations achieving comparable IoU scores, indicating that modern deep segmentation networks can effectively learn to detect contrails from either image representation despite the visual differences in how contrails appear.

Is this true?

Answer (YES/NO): NO